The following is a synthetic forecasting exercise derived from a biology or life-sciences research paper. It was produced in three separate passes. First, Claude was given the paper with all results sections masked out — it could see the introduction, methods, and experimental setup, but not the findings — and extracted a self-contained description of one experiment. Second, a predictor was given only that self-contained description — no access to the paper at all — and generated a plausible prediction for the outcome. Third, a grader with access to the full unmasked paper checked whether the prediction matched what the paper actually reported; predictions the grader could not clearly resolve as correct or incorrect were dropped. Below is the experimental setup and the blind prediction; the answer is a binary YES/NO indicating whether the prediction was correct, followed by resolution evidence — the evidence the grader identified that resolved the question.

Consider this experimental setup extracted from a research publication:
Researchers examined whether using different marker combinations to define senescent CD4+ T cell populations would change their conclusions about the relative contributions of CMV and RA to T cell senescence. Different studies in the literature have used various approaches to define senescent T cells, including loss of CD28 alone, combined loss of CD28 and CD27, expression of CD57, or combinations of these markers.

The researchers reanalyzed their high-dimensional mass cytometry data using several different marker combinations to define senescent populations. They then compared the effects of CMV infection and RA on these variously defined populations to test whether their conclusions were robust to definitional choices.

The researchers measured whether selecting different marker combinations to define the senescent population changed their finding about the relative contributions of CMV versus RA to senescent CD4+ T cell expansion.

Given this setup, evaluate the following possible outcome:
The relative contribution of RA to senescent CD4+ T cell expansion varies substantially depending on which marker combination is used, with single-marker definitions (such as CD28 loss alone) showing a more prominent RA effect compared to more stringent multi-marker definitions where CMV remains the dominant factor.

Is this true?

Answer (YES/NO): NO